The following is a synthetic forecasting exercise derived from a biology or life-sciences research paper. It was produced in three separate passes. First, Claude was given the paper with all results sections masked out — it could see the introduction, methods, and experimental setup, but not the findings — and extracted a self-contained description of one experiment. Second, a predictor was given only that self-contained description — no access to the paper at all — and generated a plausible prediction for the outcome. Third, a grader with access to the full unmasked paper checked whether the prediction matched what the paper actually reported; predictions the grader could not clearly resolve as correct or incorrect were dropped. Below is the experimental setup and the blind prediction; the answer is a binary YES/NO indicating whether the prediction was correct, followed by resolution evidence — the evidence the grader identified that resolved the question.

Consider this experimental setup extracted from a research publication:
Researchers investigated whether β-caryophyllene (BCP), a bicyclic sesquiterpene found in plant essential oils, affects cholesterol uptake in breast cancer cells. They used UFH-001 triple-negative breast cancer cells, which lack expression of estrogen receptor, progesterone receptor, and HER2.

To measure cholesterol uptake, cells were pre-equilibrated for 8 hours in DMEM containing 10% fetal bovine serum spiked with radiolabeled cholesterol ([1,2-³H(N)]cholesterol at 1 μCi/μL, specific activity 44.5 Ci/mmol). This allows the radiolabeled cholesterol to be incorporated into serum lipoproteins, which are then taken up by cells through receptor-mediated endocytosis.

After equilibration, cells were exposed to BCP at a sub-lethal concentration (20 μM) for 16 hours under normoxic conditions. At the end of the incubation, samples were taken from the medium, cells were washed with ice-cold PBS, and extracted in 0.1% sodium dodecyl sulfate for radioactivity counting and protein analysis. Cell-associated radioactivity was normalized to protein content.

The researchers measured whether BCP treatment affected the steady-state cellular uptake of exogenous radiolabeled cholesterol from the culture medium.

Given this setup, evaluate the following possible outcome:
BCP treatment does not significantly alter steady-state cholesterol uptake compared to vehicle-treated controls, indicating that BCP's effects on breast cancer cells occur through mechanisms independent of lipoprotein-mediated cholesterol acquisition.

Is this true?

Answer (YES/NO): NO